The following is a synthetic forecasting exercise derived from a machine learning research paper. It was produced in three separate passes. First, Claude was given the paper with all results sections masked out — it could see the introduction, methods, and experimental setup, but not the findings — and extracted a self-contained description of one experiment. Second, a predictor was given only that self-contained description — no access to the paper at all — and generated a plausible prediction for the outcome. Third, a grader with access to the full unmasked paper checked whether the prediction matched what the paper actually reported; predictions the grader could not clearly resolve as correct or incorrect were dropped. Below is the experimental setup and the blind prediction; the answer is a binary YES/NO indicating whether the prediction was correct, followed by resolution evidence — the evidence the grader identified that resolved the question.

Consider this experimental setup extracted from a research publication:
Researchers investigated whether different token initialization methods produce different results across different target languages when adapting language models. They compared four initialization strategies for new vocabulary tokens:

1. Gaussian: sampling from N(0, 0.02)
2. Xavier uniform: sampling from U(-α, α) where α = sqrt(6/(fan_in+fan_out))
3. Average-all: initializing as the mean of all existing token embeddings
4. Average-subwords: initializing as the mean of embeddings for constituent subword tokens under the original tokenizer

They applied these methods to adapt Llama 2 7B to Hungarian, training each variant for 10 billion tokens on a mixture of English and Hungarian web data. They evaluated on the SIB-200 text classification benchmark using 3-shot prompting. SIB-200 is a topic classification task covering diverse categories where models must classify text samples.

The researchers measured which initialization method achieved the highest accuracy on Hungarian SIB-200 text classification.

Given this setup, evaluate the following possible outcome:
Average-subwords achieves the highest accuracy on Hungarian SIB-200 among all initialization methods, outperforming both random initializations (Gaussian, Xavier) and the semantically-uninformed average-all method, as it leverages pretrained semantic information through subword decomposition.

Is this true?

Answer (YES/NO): NO